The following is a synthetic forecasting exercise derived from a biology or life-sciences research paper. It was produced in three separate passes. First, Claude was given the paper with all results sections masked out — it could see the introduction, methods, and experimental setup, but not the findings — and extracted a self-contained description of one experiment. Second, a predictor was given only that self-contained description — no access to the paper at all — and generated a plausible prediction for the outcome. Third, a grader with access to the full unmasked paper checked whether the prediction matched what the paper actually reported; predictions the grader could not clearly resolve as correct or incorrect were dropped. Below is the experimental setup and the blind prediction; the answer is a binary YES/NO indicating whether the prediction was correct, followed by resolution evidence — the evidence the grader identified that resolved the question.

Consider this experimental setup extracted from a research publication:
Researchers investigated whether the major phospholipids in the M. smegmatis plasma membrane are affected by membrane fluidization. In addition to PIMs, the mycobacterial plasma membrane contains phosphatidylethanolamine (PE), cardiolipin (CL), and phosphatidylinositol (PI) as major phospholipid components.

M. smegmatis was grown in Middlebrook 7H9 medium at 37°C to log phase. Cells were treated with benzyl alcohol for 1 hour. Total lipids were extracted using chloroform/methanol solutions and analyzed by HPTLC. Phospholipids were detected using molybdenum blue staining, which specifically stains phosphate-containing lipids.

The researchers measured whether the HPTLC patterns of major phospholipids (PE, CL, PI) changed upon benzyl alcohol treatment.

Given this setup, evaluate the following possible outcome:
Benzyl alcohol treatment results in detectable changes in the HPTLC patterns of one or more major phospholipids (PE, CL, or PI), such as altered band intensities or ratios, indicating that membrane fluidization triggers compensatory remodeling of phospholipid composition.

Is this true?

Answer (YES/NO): NO